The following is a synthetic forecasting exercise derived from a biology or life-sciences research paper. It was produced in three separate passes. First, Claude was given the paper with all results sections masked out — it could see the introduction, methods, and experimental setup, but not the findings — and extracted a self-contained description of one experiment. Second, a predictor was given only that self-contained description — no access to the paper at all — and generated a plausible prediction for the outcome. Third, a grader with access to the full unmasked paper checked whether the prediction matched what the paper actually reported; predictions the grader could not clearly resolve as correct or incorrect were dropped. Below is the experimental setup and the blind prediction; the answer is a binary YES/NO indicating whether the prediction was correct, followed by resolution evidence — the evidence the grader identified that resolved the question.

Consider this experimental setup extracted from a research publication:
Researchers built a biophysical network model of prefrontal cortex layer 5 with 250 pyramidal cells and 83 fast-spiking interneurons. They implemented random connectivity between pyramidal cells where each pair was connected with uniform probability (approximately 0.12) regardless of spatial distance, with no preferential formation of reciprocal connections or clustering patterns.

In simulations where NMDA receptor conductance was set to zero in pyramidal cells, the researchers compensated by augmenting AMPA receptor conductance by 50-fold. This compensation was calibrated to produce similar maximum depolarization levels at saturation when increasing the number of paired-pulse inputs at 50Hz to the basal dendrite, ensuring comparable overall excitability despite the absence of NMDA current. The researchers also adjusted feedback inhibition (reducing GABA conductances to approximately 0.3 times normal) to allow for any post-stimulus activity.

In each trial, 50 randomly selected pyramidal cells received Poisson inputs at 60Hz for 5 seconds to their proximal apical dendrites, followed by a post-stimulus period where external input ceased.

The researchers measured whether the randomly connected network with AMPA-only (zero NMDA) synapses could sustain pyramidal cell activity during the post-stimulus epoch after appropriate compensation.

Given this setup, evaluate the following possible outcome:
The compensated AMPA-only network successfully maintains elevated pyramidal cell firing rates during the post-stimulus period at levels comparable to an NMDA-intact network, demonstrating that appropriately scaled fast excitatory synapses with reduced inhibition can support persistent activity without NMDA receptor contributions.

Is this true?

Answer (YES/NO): NO